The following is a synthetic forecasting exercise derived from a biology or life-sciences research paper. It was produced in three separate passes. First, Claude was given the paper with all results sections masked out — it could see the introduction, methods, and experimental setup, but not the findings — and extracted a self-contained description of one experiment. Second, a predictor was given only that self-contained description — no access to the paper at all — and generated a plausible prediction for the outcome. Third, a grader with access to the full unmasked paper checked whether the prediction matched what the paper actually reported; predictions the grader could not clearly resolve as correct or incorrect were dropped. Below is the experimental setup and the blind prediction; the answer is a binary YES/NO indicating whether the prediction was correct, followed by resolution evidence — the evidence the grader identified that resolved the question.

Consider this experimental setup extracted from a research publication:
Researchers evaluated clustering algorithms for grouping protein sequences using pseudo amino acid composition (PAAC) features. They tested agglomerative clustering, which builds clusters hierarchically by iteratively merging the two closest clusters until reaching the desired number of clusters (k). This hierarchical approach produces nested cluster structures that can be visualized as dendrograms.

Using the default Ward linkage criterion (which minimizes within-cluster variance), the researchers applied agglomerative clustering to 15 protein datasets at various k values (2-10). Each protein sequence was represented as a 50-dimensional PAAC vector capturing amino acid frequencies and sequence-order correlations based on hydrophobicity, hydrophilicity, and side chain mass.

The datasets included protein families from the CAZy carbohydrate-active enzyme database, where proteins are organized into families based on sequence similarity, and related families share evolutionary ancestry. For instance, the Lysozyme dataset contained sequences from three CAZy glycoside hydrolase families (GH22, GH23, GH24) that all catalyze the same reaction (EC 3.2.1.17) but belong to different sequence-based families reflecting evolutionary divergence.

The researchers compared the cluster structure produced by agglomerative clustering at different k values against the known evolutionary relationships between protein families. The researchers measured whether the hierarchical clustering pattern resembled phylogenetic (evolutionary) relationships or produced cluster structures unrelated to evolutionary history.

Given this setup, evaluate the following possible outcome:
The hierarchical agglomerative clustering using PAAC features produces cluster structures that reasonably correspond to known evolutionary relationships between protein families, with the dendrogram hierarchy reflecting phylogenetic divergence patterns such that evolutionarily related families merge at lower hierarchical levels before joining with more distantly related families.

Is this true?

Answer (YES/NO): YES